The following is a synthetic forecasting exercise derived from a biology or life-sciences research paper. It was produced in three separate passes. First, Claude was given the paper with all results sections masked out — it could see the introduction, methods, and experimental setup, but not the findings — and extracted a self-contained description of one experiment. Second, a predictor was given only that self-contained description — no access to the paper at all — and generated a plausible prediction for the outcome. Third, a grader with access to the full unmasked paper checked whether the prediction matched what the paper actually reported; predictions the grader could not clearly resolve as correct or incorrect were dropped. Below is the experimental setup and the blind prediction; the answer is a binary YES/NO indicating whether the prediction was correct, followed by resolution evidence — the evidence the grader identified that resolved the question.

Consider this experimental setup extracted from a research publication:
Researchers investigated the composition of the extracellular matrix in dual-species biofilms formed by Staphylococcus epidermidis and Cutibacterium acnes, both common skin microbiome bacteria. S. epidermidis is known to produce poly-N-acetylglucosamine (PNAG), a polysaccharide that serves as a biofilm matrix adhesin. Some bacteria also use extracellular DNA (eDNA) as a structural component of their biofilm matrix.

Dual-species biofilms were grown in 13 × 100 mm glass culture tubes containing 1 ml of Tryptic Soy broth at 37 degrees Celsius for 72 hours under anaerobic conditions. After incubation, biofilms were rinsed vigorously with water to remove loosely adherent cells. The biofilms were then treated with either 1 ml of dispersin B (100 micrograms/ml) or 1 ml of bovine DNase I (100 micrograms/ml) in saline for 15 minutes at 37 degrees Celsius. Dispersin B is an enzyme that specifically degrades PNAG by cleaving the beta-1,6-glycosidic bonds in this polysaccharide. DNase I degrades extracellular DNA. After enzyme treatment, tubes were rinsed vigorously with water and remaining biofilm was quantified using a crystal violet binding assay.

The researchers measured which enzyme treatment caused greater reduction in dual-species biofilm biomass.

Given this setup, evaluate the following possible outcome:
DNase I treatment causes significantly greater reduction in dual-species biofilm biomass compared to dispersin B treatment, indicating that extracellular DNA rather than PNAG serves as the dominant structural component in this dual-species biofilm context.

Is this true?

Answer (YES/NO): NO